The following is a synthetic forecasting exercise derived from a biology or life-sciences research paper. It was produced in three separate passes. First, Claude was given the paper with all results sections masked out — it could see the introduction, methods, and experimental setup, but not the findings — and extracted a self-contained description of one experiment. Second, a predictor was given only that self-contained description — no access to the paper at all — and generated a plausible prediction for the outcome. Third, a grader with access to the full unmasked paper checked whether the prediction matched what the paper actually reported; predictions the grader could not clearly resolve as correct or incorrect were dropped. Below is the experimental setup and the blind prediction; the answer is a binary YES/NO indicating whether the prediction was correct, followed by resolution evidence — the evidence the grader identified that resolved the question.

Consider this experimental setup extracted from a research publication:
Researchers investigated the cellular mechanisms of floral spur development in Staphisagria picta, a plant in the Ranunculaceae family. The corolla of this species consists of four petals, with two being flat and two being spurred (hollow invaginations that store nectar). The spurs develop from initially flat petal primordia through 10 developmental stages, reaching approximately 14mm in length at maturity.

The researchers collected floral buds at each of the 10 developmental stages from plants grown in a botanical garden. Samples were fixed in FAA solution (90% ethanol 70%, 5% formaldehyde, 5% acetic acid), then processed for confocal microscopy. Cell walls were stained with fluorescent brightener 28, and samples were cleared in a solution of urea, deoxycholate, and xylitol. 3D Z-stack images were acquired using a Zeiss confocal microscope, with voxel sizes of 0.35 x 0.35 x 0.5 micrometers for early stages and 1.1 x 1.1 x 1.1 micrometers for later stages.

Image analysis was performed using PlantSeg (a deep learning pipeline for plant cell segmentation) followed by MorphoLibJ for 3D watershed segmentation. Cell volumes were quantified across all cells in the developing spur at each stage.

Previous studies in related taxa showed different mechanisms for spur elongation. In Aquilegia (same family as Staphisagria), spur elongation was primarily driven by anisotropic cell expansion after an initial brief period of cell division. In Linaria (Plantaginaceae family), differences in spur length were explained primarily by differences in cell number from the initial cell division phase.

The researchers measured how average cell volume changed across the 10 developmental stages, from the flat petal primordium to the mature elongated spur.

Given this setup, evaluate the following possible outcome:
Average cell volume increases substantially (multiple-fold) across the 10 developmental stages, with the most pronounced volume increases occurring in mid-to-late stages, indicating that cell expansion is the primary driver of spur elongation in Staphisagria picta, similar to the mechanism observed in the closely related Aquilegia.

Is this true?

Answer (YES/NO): YES